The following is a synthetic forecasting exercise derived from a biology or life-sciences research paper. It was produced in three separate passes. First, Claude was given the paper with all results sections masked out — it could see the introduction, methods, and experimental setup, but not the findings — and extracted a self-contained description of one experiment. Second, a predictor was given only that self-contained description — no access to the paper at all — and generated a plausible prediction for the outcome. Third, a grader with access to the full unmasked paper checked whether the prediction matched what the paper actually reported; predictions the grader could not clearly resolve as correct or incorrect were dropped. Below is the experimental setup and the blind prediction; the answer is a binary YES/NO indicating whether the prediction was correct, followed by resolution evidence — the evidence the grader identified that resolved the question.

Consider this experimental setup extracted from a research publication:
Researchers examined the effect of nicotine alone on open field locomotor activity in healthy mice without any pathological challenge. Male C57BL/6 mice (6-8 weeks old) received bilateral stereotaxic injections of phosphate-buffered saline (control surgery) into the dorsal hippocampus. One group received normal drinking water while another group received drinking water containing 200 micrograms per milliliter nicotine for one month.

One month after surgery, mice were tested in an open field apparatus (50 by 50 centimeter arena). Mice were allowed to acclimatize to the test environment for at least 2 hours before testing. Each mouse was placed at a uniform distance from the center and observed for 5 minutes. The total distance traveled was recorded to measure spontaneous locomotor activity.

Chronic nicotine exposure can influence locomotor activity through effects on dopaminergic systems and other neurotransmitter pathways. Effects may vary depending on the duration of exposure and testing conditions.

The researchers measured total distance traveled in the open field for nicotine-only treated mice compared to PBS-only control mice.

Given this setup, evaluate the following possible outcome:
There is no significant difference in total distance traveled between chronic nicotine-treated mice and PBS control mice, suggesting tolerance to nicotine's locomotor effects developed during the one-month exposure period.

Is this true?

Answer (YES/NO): YES